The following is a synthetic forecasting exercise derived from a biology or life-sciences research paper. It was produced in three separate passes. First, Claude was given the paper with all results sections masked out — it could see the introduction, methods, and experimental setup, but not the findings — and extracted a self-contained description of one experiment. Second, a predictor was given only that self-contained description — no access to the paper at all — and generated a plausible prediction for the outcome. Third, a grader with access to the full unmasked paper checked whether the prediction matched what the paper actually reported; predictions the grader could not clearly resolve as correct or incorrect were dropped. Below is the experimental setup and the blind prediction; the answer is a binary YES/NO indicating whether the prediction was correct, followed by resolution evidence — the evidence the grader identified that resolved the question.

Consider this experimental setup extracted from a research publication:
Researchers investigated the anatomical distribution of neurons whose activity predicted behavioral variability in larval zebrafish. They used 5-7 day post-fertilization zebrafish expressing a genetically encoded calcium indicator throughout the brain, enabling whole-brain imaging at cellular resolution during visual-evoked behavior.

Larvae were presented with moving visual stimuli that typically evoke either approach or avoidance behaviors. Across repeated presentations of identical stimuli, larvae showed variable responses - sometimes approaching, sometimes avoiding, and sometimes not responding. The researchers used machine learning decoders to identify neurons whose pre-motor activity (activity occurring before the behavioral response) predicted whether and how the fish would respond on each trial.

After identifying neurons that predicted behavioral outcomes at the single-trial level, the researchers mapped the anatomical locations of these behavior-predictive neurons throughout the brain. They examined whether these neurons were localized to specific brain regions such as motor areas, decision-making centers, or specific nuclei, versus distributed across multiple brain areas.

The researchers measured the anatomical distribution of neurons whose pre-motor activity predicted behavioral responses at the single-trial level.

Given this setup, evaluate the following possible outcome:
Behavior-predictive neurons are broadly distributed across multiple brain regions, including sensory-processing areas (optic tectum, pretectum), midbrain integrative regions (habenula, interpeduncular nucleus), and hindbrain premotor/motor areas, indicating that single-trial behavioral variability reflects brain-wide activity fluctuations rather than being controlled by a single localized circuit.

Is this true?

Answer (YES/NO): YES